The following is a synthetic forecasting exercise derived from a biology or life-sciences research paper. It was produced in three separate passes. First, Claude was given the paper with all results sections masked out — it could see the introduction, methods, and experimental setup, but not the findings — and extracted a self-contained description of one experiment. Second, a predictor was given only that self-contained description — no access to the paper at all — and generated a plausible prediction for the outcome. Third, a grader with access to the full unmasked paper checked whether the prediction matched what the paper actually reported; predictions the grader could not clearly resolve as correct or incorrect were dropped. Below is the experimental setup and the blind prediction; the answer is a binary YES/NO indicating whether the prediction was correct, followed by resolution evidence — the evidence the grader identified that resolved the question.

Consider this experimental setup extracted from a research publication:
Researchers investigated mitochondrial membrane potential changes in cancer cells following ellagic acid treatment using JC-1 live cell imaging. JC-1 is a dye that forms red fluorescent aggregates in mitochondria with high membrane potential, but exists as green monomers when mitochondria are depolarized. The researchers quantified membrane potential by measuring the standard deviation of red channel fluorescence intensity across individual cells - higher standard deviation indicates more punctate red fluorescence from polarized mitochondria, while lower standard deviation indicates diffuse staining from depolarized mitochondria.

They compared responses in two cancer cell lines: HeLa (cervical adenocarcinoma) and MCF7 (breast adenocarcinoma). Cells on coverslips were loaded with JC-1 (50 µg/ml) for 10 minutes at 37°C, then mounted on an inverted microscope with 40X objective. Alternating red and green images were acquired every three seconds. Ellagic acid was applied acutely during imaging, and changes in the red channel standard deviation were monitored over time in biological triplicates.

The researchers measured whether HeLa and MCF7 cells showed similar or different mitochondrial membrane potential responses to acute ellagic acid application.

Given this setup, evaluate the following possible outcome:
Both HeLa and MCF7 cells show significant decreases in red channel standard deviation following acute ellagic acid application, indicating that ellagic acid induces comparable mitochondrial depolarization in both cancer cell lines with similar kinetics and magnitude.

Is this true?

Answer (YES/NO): NO